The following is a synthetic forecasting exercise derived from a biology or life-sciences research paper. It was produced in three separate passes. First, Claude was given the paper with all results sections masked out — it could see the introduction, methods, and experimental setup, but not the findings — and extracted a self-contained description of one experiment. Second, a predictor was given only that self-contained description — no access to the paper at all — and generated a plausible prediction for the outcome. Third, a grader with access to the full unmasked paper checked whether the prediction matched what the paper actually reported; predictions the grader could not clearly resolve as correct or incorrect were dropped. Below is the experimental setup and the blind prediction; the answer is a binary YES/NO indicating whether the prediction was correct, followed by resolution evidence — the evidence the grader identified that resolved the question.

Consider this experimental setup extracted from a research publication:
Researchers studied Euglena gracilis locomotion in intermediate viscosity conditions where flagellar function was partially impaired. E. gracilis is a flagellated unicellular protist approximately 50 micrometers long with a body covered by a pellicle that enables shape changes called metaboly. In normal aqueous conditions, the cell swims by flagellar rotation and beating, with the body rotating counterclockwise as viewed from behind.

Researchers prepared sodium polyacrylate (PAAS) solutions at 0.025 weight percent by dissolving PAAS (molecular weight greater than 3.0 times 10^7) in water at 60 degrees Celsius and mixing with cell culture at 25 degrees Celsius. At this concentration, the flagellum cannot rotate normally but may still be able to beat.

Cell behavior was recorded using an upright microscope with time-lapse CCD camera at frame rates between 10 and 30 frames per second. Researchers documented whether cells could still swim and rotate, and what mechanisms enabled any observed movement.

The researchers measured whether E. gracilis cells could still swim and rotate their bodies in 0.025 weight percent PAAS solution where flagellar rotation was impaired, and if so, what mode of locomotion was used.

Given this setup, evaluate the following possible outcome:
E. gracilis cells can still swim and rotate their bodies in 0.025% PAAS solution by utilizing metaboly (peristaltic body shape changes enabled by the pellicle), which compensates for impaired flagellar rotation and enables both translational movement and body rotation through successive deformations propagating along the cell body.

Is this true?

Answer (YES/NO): YES